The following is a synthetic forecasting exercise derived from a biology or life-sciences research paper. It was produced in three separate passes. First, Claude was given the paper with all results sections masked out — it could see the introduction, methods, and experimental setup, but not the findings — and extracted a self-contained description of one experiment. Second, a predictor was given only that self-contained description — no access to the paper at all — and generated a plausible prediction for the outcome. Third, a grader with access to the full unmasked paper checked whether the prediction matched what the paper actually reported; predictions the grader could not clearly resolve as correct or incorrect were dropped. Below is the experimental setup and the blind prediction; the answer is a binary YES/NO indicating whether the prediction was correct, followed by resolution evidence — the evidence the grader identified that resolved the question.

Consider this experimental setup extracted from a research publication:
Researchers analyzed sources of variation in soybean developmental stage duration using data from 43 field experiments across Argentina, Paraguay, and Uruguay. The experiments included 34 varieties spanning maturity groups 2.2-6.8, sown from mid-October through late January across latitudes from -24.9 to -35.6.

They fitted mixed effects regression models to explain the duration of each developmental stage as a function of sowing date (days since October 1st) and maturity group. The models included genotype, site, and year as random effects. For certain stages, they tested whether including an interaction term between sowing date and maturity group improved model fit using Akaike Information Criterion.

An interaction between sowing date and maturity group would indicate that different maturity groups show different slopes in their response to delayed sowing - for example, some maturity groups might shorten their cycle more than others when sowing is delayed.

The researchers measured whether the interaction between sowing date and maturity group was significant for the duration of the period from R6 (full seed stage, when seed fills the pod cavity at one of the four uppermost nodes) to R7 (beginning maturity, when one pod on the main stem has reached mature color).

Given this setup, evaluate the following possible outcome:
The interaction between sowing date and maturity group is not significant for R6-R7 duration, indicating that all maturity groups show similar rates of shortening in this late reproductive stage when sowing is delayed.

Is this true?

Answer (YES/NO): YES